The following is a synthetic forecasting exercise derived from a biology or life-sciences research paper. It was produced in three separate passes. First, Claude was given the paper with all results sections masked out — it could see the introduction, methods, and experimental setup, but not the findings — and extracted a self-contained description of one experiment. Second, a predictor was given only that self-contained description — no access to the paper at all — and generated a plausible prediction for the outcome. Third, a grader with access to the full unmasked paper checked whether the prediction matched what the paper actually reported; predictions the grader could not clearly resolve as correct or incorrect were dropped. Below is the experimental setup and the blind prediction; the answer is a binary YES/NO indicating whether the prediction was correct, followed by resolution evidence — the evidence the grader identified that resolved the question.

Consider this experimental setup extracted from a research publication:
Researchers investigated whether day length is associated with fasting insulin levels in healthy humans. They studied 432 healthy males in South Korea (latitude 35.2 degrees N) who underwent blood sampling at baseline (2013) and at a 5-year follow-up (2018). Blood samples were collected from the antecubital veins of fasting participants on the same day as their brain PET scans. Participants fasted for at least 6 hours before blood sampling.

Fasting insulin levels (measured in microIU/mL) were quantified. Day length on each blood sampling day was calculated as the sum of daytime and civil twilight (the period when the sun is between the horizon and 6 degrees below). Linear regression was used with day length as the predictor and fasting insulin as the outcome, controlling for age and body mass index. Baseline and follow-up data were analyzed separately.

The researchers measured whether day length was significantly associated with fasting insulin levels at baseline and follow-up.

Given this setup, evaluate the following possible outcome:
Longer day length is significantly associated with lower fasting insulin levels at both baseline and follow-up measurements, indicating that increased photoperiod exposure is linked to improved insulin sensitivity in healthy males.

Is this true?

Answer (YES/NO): NO